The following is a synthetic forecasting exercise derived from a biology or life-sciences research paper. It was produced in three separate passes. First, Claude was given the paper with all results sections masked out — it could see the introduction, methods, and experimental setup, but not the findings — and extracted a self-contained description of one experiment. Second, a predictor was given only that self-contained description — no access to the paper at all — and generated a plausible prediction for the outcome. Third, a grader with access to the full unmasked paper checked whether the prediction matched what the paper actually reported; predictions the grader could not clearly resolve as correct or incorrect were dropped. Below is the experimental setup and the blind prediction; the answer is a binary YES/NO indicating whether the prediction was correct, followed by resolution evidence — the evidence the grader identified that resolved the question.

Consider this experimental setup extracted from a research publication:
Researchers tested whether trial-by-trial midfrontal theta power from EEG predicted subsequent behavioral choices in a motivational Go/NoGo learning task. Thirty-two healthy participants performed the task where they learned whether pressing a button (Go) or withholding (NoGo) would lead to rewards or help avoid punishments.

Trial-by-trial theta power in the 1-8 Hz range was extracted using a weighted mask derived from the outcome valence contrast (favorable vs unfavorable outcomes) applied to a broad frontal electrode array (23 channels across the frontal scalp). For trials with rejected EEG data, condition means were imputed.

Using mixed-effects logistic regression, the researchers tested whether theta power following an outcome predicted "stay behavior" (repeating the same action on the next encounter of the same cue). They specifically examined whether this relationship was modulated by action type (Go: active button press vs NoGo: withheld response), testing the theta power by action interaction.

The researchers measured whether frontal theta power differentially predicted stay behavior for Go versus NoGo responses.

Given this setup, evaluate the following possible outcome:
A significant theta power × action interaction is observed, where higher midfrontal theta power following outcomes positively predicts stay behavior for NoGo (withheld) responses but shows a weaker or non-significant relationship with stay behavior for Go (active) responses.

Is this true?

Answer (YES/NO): NO